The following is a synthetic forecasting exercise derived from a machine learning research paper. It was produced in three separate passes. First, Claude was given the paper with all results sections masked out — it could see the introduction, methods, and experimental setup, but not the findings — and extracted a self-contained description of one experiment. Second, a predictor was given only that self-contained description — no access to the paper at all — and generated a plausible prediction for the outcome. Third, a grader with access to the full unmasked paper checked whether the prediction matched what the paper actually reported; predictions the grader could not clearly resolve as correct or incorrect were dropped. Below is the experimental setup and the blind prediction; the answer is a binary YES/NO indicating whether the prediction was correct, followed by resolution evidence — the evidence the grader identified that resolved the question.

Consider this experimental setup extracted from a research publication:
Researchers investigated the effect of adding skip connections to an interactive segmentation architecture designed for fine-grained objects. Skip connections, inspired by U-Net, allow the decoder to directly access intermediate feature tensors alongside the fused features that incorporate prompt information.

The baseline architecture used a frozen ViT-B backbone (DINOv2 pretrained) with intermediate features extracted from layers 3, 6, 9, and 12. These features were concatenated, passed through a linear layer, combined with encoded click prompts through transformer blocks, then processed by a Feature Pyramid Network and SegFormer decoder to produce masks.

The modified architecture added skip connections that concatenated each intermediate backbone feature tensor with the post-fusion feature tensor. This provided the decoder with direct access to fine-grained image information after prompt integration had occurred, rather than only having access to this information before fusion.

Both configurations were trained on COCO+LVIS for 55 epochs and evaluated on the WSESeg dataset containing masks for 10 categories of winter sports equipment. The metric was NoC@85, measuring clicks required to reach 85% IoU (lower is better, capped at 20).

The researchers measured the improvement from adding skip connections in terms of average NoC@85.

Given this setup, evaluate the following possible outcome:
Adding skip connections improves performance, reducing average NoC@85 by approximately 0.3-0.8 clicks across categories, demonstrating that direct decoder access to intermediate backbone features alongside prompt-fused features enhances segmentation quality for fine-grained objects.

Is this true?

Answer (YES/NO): YES